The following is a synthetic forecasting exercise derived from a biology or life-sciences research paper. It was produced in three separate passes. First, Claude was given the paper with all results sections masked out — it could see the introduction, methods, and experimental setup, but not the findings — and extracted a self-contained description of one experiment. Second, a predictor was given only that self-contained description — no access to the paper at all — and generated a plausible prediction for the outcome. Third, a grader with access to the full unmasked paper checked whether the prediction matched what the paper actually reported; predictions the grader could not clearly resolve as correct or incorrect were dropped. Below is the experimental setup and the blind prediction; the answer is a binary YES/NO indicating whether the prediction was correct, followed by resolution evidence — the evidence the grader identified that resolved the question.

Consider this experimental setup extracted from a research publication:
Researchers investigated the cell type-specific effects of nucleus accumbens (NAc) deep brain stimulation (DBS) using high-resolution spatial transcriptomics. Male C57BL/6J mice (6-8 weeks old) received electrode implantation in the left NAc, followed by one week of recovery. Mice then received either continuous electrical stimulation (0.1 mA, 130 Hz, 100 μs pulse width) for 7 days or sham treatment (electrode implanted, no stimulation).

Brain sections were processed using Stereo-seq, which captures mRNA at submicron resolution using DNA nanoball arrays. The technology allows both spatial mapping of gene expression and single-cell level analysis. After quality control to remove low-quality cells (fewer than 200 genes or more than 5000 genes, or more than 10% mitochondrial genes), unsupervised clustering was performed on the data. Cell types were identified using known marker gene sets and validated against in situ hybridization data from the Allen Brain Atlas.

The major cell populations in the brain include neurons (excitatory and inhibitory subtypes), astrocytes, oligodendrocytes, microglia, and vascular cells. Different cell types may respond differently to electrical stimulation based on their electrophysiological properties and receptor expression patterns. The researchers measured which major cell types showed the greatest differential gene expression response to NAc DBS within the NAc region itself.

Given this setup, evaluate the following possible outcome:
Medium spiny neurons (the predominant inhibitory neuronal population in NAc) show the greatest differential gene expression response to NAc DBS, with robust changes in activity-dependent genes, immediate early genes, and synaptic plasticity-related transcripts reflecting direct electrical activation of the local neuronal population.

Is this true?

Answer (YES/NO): NO